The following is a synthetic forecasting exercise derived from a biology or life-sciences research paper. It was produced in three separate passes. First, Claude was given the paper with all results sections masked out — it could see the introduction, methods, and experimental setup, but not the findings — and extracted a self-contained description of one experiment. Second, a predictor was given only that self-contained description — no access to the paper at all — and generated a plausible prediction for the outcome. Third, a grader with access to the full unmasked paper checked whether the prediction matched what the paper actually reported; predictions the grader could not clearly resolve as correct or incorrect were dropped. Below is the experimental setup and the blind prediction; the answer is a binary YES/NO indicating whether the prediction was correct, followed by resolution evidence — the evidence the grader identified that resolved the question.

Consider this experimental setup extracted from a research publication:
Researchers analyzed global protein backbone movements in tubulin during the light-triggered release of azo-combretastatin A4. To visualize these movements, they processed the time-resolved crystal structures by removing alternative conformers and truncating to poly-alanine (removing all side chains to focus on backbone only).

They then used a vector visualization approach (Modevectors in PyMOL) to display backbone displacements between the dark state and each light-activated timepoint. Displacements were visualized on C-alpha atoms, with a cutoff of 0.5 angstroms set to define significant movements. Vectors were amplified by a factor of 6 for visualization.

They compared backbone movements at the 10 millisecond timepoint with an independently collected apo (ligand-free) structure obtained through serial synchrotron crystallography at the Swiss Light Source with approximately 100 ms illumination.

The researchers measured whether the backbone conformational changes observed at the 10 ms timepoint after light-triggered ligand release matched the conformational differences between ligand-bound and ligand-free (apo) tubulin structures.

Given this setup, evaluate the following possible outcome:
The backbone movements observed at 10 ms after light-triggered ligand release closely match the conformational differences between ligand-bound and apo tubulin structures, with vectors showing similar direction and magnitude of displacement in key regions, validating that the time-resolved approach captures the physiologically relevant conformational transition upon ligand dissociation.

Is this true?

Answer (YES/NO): NO